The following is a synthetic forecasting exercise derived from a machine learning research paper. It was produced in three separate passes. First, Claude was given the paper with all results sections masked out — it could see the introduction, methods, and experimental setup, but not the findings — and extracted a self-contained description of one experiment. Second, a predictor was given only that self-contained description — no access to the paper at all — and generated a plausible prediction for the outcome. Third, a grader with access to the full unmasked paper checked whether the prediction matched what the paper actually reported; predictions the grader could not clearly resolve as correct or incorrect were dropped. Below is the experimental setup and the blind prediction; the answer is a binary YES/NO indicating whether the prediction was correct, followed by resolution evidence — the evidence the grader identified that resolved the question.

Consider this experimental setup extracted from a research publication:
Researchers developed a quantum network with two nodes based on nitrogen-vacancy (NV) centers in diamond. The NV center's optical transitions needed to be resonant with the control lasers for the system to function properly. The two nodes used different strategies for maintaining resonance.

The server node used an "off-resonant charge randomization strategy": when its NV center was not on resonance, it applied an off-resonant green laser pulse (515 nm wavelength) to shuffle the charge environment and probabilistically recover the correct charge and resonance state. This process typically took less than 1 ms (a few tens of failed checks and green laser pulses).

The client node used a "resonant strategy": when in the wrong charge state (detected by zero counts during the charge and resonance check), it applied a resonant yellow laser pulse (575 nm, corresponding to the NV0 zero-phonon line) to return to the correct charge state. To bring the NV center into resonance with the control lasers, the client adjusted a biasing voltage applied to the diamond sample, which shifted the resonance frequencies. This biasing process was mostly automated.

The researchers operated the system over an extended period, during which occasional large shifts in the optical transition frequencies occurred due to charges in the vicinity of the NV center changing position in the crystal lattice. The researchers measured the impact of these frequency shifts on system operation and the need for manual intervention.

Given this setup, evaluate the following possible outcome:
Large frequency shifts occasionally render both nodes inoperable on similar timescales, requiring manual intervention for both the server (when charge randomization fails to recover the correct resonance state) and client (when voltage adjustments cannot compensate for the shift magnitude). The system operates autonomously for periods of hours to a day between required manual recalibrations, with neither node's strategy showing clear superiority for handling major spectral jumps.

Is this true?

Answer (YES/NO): NO